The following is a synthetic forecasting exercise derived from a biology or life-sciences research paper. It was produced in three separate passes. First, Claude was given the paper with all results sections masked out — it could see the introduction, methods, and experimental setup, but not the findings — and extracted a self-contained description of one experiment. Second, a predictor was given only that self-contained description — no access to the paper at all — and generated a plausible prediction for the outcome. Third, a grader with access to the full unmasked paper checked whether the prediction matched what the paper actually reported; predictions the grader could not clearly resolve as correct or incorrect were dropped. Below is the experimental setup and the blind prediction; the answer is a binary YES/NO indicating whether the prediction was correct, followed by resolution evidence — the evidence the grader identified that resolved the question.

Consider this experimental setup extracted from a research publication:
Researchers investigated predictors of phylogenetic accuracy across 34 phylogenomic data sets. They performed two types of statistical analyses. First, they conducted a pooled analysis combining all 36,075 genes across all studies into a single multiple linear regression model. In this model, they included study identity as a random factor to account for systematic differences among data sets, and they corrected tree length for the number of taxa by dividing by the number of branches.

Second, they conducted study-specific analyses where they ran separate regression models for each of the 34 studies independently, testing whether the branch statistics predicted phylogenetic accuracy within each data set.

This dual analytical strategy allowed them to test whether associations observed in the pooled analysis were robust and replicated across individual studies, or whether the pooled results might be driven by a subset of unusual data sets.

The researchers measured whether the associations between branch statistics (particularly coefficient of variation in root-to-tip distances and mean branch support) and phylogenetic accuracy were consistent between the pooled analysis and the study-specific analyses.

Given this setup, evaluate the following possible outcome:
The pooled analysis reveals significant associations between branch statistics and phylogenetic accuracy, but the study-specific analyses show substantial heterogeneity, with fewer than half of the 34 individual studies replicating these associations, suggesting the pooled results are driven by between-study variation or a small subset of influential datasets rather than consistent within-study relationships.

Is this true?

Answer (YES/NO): NO